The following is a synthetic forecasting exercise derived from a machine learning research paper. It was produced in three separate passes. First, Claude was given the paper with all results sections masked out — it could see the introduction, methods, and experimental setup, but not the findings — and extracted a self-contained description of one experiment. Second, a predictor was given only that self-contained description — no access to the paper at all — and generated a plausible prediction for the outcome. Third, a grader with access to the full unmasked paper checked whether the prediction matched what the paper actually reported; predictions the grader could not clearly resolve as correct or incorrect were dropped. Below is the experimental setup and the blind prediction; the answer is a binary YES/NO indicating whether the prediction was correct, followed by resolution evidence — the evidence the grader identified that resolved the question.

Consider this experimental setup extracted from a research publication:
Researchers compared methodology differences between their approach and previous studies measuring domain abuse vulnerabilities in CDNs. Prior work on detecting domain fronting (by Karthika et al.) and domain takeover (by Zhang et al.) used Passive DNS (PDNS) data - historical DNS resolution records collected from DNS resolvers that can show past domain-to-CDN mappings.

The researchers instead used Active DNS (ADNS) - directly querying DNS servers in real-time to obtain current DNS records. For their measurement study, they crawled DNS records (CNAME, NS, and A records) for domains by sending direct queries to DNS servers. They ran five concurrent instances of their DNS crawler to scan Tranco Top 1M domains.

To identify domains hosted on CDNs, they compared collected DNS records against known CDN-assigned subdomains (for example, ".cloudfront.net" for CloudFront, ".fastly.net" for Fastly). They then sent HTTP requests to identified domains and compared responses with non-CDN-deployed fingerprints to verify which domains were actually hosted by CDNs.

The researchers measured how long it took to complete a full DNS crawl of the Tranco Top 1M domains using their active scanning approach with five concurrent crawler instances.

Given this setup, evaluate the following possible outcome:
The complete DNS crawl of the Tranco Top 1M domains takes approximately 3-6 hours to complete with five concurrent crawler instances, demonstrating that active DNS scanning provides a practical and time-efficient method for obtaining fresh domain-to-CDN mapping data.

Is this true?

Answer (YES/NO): NO